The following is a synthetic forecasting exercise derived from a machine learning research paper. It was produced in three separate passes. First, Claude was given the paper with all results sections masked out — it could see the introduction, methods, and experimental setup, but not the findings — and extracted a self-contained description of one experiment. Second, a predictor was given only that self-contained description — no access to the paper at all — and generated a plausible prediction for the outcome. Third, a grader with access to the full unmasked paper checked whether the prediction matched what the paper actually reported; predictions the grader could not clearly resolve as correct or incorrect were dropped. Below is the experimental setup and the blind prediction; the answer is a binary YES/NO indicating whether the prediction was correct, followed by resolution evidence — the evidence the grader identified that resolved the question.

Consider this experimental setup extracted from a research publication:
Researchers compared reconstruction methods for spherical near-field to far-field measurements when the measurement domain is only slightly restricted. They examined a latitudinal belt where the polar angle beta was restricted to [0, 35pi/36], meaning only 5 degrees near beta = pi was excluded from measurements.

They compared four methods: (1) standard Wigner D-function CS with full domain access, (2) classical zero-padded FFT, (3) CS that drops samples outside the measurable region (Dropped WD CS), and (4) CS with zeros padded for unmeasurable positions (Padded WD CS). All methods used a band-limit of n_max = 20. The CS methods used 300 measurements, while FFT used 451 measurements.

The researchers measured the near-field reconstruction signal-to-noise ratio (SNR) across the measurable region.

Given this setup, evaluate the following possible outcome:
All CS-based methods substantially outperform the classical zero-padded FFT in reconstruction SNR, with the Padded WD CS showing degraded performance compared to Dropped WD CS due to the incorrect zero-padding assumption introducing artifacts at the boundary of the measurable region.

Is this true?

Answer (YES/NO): NO